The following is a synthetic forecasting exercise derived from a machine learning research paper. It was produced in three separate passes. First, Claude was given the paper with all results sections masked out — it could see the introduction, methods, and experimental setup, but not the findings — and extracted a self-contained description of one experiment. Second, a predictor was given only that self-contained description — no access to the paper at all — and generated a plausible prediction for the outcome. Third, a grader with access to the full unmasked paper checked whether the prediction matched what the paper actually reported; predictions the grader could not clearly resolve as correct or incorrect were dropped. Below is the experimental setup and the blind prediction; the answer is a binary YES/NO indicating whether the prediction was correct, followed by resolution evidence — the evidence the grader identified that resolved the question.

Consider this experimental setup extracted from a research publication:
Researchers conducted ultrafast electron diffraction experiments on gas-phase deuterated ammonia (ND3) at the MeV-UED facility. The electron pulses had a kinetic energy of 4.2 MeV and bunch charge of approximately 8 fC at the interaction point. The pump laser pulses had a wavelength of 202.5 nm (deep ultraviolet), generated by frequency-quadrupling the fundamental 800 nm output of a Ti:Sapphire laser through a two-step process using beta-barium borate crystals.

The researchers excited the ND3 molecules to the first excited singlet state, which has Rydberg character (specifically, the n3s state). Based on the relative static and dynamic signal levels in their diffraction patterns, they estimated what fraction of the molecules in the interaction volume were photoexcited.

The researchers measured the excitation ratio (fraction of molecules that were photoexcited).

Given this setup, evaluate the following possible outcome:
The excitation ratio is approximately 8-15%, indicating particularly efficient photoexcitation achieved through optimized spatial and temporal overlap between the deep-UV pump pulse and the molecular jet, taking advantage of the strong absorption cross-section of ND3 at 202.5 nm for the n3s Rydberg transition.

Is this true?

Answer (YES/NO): NO